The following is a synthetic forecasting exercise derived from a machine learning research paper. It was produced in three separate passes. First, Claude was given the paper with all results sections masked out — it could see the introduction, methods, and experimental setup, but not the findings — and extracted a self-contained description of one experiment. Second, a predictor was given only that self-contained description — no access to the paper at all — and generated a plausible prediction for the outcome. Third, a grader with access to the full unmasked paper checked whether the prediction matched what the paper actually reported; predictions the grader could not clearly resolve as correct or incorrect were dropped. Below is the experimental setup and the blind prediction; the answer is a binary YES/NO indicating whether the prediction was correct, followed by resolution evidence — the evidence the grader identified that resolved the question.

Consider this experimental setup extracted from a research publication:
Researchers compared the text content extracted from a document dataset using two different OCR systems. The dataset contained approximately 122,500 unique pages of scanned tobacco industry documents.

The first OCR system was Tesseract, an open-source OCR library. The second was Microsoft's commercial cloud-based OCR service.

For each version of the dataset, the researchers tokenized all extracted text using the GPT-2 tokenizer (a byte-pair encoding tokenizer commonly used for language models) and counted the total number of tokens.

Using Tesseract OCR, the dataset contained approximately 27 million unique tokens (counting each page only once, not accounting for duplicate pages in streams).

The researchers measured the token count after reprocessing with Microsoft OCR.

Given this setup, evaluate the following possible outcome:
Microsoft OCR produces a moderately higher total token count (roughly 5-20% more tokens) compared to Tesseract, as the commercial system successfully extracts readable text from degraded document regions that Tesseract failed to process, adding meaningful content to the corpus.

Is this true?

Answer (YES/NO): NO